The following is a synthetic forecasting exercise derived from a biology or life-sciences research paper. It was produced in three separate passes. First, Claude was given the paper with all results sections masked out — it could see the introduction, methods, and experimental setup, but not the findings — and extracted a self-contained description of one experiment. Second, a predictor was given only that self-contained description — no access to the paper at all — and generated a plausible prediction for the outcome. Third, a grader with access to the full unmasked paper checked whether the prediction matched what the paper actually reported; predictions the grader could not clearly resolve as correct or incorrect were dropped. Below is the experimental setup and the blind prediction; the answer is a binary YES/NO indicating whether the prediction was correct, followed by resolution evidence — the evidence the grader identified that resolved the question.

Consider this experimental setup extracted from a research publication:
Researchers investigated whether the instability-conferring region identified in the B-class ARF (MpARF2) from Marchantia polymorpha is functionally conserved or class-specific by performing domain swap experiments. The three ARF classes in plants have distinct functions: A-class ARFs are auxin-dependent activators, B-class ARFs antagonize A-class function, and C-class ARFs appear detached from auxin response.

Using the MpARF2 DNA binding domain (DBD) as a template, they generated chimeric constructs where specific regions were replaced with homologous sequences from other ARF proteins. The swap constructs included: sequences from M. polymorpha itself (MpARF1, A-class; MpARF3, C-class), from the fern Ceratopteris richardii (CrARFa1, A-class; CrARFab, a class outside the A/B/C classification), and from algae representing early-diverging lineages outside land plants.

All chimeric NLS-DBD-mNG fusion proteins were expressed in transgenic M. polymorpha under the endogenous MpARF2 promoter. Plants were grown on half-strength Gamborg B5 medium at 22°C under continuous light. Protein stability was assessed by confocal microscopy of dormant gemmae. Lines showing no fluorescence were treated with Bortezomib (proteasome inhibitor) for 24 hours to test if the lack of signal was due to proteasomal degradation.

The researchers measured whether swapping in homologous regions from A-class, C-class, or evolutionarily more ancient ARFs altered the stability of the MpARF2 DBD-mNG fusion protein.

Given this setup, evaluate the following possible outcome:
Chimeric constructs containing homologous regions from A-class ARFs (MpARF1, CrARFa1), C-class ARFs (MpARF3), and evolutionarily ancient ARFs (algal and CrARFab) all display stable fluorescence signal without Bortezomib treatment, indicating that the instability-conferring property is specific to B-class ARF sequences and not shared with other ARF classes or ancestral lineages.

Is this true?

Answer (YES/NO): NO